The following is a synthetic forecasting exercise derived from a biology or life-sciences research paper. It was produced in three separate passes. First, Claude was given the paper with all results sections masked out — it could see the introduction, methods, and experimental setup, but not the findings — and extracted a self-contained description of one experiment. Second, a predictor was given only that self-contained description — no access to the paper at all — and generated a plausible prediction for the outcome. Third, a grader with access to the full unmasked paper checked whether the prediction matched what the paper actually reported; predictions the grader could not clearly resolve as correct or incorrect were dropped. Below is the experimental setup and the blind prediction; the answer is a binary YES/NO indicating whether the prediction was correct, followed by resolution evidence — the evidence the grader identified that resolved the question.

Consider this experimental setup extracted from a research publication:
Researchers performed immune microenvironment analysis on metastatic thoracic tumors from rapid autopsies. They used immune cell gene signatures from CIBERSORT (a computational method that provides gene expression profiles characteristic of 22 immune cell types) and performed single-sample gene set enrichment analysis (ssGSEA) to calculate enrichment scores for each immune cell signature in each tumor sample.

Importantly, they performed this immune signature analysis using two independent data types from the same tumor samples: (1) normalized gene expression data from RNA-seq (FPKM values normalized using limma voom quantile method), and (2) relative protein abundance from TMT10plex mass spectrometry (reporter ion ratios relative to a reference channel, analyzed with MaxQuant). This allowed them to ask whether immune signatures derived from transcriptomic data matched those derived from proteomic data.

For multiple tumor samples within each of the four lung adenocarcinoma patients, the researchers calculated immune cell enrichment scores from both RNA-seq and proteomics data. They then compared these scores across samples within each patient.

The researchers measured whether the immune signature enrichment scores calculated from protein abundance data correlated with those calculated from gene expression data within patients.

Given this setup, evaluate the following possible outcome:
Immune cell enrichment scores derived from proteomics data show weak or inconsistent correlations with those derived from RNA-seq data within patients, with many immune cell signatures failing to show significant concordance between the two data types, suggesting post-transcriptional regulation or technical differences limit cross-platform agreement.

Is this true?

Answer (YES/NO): YES